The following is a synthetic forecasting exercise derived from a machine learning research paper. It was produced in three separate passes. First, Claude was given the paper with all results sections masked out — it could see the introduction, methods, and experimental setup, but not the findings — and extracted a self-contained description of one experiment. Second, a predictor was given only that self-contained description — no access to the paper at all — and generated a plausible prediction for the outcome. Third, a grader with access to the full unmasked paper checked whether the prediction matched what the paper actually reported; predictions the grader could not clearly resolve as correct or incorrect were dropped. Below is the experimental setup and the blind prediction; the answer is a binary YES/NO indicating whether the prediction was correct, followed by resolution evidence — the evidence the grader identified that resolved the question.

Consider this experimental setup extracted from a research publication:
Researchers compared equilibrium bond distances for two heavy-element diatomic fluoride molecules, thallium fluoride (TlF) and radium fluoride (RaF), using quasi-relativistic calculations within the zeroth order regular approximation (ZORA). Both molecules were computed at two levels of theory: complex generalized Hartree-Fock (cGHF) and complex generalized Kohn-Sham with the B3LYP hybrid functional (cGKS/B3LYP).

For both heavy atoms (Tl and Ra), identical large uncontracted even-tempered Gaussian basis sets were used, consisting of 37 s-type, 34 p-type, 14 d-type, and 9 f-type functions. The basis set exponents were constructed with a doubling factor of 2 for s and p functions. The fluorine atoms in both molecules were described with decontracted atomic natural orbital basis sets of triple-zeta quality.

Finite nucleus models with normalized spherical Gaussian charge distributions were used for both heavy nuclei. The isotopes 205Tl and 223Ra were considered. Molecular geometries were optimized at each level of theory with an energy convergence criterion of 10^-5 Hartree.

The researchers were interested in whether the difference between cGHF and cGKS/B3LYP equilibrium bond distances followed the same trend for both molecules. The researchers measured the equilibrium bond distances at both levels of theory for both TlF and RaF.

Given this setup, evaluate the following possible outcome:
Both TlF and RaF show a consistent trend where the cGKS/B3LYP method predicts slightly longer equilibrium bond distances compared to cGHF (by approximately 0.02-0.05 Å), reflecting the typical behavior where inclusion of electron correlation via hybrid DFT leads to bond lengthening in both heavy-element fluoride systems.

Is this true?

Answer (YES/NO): NO